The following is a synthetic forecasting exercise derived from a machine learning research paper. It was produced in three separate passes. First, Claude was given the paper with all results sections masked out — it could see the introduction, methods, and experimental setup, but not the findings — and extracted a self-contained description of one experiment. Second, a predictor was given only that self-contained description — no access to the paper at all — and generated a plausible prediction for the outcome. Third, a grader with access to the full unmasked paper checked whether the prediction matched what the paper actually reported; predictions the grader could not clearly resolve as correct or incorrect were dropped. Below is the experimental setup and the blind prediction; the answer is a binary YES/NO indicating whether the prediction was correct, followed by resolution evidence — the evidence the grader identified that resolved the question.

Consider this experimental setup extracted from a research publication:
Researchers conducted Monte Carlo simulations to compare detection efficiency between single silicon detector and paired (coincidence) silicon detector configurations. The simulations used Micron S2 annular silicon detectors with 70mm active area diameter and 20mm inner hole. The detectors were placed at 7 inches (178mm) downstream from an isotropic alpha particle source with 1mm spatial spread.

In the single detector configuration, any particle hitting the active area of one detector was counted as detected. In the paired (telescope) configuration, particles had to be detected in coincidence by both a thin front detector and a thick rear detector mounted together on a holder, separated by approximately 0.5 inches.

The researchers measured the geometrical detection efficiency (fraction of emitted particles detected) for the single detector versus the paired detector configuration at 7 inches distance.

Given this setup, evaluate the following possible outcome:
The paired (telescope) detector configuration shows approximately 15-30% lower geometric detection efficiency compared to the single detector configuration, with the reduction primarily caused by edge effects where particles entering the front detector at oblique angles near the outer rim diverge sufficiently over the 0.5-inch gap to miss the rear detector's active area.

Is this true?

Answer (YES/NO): NO